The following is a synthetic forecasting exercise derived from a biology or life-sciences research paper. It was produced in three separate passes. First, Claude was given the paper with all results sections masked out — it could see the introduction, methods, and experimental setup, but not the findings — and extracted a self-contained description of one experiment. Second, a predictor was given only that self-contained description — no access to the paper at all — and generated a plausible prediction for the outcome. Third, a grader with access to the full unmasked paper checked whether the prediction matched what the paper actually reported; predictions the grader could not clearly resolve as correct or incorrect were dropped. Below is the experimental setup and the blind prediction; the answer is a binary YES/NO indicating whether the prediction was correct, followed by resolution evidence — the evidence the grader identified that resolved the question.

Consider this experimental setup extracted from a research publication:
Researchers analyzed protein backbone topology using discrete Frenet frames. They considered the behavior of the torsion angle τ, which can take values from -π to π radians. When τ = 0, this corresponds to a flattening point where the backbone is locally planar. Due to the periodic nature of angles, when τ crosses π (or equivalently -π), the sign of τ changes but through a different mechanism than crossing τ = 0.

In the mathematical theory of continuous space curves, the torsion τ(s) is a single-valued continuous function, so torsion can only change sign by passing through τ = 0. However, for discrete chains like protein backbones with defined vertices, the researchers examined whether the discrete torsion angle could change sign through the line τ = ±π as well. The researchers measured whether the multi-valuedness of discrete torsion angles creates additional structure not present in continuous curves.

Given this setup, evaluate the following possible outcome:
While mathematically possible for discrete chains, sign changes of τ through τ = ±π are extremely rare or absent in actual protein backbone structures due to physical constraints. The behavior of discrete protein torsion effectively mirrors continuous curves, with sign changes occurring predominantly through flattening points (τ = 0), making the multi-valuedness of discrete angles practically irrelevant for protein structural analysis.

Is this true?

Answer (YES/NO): NO